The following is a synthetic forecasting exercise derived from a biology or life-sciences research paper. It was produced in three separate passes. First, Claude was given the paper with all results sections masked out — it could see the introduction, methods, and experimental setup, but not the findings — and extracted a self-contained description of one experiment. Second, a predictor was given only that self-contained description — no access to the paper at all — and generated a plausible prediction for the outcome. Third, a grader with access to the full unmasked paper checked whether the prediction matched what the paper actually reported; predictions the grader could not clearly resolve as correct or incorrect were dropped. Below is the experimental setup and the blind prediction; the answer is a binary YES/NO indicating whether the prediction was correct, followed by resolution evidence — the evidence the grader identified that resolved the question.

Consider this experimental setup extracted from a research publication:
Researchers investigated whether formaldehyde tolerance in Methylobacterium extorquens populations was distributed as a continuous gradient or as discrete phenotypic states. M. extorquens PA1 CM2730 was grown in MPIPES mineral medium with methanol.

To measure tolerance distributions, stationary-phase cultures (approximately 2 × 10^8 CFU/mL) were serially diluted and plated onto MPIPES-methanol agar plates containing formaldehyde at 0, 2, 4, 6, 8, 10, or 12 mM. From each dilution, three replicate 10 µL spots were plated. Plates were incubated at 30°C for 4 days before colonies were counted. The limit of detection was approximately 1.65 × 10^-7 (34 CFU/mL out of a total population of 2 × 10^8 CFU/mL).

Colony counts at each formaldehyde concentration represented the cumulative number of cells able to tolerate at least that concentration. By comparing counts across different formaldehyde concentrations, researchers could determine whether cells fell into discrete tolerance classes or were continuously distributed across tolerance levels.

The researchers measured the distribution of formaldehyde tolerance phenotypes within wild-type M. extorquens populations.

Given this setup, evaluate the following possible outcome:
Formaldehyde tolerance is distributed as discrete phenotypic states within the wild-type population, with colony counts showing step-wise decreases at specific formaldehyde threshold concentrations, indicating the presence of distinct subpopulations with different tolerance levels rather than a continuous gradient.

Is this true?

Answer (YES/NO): NO